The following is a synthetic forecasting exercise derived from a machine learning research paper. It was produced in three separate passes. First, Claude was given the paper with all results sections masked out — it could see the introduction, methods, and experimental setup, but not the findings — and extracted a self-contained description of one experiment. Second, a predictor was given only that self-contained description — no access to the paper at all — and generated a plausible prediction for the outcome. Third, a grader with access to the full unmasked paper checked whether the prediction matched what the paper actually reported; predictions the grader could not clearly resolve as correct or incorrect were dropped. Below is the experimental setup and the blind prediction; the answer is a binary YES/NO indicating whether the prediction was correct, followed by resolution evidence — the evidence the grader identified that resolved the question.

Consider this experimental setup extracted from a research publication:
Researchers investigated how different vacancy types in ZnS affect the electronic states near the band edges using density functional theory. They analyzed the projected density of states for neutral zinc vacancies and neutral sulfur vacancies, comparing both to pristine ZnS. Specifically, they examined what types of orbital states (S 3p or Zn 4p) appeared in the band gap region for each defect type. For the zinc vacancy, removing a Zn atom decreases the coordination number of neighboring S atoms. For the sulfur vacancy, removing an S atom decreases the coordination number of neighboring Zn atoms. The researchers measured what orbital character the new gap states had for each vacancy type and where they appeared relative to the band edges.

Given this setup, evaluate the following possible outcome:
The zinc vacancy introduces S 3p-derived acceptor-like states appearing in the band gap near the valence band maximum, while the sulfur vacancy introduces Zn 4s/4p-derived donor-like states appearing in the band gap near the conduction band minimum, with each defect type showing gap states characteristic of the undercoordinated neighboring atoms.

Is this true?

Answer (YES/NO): YES